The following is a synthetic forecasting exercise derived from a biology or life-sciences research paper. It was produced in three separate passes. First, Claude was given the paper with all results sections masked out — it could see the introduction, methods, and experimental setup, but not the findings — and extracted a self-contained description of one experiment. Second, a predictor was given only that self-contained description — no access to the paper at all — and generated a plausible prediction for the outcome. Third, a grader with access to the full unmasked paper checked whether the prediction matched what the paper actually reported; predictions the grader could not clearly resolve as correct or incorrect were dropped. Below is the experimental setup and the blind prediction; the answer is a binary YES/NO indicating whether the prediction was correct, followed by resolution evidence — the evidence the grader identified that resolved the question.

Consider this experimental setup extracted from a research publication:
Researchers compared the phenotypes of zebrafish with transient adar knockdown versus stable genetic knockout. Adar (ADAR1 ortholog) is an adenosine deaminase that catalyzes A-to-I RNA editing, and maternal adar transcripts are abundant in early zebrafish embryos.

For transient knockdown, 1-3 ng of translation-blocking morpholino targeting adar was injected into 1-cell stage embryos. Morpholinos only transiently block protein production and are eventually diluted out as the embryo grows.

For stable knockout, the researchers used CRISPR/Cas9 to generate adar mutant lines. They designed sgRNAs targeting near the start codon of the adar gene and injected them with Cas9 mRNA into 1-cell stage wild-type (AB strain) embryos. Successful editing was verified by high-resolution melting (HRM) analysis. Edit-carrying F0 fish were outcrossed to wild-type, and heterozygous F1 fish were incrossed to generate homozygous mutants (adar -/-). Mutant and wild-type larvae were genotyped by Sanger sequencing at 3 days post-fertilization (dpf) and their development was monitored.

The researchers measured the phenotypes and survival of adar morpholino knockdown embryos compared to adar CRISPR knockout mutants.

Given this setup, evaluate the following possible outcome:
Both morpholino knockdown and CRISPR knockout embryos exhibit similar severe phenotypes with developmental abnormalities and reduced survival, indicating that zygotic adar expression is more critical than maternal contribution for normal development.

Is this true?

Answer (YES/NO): NO